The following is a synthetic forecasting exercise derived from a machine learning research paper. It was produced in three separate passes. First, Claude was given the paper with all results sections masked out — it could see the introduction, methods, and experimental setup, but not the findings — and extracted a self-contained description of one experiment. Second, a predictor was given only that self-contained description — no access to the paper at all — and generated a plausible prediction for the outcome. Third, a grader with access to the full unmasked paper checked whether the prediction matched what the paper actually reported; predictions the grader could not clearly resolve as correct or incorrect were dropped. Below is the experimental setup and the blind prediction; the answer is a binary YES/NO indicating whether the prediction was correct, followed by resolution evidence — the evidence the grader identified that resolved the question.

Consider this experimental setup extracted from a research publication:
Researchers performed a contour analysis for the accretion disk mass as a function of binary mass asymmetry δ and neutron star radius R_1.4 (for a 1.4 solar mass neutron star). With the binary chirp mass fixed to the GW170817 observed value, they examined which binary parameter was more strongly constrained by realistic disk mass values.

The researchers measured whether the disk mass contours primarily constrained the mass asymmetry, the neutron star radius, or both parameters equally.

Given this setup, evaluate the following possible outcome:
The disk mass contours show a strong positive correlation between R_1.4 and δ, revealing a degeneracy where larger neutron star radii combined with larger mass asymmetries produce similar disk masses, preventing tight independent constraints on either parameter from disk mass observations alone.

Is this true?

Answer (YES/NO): NO